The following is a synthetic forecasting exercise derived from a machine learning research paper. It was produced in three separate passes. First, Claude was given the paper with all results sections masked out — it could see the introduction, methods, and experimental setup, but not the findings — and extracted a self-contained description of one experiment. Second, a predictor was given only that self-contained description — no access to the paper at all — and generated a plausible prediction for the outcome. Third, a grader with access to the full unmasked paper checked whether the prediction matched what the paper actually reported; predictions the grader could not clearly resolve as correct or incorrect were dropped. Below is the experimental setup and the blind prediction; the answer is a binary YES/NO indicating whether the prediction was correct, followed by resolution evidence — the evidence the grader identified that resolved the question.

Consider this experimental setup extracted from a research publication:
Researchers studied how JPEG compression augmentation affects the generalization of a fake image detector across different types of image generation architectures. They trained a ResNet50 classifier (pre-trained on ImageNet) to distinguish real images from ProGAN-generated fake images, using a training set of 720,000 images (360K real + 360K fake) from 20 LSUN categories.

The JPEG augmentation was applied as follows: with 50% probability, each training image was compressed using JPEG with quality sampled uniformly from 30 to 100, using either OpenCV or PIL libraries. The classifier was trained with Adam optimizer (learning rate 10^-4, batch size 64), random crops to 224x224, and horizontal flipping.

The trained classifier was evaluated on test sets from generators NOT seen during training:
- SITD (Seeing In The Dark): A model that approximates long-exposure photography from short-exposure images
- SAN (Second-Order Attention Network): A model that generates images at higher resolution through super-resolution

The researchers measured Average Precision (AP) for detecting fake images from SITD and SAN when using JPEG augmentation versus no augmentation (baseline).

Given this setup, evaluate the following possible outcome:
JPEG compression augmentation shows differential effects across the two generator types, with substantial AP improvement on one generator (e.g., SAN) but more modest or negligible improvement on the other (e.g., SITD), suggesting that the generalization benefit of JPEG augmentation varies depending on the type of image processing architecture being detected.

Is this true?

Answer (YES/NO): NO